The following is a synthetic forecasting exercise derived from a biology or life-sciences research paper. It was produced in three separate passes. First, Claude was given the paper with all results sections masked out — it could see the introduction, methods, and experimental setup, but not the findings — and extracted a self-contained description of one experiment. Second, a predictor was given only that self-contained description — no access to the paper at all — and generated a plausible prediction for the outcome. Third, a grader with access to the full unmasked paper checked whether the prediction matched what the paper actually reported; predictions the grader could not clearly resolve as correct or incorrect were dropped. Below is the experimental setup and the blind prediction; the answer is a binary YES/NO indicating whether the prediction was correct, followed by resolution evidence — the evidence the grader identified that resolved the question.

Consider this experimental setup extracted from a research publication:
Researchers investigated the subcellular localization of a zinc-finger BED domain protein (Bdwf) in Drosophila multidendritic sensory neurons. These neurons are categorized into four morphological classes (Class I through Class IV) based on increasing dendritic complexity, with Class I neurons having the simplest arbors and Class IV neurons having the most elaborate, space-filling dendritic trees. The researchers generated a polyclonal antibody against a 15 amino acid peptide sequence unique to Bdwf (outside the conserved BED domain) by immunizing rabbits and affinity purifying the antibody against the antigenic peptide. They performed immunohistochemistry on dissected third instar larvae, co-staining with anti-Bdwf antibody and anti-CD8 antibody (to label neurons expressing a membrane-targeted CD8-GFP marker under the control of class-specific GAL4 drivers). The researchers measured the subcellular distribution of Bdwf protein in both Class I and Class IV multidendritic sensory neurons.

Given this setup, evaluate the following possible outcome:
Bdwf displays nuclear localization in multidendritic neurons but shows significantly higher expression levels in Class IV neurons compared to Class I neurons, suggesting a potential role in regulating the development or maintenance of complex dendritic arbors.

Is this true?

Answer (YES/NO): NO